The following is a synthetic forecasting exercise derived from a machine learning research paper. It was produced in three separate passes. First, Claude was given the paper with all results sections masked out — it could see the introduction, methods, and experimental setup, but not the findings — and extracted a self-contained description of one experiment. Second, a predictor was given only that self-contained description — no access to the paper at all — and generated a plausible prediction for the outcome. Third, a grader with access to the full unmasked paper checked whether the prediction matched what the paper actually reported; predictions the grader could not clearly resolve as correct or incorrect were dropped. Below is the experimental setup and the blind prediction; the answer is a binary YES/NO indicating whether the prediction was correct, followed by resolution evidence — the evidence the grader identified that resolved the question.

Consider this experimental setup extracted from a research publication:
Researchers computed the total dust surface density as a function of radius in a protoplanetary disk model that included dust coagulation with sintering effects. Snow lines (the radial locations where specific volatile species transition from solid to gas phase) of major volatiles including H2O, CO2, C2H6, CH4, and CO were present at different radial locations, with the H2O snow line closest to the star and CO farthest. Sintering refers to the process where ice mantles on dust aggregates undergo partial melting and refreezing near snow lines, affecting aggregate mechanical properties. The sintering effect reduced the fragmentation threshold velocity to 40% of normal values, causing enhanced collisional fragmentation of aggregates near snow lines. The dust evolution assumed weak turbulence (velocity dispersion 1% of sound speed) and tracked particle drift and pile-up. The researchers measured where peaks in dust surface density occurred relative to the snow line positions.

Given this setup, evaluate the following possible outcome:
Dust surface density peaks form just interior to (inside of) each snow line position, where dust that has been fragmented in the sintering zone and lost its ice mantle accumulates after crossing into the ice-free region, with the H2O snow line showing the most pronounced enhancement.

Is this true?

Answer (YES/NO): NO